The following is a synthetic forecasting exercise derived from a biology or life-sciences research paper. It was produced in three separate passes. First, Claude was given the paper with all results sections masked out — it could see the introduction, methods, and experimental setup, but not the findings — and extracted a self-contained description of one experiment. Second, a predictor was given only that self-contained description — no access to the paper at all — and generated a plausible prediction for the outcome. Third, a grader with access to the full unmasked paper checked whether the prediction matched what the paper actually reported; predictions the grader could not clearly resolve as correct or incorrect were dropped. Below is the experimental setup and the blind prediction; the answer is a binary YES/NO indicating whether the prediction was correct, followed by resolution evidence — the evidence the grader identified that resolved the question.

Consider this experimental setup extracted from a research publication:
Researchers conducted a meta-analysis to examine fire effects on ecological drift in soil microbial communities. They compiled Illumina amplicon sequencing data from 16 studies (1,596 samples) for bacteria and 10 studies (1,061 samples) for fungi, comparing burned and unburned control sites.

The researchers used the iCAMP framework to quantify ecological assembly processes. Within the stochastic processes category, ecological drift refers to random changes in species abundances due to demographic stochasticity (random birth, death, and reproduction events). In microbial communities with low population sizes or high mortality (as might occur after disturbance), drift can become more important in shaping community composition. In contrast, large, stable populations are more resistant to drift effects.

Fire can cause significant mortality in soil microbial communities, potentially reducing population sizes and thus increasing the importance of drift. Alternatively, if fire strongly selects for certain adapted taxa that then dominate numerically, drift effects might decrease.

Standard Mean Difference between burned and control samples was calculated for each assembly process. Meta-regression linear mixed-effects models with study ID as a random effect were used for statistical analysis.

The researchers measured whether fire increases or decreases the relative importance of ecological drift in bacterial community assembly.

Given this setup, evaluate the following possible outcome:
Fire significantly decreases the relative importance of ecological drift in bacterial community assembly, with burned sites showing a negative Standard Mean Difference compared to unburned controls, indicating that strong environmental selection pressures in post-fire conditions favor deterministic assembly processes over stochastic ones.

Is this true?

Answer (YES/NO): NO